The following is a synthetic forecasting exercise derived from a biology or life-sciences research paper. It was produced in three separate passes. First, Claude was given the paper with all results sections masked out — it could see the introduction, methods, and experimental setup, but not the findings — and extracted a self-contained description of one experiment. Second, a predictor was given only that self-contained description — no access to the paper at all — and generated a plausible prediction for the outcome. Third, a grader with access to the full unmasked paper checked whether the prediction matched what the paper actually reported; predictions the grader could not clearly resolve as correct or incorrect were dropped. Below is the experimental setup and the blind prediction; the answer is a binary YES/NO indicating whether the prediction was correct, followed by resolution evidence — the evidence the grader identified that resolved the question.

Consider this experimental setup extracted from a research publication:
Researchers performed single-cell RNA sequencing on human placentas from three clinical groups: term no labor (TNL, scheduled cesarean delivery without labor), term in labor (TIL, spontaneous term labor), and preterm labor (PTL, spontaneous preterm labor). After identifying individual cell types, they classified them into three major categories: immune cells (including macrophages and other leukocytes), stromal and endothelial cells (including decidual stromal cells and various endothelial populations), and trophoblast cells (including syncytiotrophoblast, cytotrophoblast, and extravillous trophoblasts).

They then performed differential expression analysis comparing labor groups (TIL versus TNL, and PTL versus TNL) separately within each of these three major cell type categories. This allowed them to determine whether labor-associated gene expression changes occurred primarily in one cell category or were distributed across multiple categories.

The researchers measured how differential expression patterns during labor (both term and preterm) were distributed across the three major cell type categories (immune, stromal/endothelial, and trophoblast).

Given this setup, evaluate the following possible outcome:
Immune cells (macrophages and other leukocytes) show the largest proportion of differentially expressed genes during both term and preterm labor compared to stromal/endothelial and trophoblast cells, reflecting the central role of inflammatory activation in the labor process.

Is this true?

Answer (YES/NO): NO